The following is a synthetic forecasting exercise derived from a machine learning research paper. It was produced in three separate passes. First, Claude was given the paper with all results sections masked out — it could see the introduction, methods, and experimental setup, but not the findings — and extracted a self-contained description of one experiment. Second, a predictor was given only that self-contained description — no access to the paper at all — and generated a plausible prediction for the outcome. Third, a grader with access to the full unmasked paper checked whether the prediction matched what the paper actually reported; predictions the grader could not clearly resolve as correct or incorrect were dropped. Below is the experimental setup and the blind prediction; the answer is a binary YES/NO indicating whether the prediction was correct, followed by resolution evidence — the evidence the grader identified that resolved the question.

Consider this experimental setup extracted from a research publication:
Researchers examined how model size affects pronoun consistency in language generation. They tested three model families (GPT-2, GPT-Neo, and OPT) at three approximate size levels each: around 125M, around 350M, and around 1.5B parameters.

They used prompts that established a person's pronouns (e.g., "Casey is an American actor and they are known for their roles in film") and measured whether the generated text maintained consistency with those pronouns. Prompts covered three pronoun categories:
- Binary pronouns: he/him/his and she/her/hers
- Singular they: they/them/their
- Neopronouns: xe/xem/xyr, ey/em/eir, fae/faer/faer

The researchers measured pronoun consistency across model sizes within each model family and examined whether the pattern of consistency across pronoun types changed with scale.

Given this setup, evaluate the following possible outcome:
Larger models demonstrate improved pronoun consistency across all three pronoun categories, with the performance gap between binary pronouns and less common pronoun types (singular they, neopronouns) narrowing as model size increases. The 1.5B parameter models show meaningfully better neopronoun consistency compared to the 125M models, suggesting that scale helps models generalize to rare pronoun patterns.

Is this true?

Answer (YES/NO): NO